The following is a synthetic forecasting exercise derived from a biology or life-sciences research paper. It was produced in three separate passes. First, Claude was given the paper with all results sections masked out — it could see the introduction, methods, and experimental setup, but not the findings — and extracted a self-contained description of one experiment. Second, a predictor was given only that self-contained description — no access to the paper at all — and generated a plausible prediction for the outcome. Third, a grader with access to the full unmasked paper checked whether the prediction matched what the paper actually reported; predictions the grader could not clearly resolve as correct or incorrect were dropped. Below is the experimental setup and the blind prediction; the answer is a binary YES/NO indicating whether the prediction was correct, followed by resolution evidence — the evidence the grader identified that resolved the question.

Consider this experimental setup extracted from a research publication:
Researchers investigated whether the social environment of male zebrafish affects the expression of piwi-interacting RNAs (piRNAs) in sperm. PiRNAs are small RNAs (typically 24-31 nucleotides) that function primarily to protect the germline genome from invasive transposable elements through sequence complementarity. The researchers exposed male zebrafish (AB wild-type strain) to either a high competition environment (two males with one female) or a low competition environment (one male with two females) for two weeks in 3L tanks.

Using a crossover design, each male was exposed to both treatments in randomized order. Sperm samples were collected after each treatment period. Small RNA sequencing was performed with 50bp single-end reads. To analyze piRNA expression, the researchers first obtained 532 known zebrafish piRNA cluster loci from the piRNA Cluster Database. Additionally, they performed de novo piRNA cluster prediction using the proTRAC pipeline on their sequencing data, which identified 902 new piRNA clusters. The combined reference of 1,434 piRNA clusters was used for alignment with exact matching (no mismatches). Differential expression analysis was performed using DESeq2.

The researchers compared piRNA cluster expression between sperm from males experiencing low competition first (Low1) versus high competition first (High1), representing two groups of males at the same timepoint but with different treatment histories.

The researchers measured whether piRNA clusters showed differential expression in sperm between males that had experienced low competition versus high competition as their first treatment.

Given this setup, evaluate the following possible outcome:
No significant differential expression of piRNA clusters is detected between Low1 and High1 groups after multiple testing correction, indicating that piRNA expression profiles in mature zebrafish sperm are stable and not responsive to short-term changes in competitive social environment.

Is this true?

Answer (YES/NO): NO